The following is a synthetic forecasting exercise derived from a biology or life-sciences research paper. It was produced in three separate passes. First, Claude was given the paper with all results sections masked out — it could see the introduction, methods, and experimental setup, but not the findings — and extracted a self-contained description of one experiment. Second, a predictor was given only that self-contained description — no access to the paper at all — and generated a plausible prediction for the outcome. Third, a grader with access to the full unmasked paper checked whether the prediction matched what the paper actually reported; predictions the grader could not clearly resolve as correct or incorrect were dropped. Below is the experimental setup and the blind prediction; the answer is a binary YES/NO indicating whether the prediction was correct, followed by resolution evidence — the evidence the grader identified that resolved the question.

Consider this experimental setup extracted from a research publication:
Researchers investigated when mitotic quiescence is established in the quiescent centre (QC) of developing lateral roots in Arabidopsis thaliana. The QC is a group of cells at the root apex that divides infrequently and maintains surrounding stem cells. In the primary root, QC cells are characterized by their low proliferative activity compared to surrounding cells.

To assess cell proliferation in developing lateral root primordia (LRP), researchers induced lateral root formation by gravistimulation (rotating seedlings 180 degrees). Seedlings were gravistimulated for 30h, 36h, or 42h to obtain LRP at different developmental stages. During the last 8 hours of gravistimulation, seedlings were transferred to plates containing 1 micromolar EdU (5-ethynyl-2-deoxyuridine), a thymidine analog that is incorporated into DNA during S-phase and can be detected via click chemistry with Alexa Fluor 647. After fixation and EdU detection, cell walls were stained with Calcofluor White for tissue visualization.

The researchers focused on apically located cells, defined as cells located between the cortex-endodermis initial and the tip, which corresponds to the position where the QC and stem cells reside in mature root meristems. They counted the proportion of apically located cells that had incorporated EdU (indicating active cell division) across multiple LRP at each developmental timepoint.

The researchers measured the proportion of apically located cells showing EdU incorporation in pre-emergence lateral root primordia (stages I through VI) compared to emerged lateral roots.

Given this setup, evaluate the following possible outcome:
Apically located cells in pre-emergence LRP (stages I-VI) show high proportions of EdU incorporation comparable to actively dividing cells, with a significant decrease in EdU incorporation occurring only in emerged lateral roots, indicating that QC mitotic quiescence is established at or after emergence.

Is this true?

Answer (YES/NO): YES